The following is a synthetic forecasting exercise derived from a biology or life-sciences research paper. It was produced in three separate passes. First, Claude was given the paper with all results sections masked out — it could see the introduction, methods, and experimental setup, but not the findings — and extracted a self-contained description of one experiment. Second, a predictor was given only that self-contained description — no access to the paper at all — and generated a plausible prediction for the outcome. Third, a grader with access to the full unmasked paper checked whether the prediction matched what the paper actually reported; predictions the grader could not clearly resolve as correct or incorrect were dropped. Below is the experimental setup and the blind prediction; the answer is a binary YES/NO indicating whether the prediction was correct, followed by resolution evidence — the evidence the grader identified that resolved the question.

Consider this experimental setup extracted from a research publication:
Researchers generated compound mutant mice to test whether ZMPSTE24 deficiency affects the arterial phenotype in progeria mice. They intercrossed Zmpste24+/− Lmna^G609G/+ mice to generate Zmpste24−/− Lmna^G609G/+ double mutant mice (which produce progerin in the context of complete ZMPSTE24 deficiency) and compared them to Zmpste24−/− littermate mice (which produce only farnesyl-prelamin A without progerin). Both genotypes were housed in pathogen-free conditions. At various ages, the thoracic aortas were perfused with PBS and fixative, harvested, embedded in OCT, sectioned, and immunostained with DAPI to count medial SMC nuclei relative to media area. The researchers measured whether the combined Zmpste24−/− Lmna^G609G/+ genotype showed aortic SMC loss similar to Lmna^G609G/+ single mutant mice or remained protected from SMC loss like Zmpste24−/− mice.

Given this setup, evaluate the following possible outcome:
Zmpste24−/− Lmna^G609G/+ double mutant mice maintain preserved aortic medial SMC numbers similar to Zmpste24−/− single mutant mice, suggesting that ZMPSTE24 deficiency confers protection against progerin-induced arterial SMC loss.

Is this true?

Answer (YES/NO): NO